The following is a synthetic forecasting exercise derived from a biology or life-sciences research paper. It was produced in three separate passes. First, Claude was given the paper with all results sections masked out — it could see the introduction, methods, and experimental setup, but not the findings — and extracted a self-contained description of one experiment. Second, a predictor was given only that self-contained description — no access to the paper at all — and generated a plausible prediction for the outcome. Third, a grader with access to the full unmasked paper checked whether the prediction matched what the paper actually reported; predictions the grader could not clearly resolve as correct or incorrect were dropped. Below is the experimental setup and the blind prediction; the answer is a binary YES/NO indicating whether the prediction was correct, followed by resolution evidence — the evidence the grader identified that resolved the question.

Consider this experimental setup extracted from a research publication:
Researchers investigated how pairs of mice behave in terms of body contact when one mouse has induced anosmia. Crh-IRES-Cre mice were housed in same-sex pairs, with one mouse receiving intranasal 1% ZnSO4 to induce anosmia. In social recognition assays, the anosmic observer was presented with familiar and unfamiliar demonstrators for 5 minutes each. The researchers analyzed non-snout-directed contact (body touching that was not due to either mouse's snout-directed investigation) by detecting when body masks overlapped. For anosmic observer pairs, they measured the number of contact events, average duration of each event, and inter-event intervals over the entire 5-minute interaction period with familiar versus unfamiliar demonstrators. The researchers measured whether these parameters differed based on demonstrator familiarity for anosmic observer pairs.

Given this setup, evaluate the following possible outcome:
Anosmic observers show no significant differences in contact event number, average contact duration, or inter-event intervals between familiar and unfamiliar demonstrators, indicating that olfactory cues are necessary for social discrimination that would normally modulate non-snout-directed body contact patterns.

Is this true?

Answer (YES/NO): NO